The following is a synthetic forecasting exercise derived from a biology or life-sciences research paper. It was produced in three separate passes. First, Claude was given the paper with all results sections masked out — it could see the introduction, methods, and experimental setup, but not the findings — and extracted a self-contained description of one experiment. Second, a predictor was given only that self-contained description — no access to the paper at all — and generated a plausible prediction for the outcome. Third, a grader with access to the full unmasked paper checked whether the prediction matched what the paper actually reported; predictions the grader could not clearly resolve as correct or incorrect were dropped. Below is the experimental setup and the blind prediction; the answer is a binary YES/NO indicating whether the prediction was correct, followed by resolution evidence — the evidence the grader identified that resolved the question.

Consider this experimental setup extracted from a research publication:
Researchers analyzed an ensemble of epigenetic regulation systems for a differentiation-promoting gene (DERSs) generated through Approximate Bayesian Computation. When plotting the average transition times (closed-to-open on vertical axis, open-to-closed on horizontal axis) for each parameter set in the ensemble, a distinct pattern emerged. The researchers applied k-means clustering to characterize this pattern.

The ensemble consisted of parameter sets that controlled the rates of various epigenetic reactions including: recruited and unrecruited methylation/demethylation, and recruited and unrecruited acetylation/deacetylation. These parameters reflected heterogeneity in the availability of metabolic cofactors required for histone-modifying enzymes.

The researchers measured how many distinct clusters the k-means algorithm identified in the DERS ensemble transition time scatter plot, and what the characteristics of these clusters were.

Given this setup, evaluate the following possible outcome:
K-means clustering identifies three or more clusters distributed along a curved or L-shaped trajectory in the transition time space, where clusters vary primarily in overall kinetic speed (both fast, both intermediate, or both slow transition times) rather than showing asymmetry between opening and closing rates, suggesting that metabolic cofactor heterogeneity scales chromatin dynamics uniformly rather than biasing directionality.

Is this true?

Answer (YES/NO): NO